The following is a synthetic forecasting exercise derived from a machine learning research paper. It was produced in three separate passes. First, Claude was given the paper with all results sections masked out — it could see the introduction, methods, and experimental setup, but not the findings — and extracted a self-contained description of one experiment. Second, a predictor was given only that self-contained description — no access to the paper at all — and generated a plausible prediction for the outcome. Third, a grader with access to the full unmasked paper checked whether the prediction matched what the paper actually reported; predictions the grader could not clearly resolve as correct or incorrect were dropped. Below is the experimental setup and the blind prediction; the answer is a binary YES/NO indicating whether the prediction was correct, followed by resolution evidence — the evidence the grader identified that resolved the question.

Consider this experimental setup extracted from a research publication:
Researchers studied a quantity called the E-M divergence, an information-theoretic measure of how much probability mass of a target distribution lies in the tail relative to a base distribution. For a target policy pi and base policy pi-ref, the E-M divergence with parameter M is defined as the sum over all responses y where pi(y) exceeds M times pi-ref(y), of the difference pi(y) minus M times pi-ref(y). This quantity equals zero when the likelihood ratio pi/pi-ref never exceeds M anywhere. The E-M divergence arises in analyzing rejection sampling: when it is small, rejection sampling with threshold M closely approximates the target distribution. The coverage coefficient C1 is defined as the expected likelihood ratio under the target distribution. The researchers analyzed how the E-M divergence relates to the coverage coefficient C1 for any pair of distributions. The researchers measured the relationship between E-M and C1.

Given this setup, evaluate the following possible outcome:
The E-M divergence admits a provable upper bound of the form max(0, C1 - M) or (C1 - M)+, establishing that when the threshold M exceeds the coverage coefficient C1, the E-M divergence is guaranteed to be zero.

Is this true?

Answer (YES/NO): NO